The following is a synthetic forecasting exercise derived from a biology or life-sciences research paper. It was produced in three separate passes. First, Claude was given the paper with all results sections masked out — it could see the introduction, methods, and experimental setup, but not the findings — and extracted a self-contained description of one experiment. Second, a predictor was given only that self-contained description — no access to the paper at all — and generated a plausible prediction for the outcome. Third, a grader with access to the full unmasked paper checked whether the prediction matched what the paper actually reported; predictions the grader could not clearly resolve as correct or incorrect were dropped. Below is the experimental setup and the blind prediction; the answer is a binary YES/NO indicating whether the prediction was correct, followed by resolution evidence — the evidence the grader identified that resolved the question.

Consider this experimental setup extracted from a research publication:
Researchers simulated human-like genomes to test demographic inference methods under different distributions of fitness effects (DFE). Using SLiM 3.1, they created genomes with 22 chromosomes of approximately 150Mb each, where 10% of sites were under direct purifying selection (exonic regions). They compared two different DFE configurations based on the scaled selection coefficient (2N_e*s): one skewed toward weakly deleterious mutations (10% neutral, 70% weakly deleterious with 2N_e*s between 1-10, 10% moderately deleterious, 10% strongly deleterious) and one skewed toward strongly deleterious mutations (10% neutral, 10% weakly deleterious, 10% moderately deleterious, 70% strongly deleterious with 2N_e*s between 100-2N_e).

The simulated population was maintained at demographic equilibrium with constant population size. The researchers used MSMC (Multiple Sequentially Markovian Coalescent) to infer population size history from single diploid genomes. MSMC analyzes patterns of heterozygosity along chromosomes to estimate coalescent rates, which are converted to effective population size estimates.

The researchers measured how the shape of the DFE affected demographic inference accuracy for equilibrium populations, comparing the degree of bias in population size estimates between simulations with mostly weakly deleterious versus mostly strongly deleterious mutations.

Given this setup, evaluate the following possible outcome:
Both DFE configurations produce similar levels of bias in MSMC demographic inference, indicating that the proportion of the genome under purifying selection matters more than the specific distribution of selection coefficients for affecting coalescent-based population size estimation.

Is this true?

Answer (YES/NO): NO